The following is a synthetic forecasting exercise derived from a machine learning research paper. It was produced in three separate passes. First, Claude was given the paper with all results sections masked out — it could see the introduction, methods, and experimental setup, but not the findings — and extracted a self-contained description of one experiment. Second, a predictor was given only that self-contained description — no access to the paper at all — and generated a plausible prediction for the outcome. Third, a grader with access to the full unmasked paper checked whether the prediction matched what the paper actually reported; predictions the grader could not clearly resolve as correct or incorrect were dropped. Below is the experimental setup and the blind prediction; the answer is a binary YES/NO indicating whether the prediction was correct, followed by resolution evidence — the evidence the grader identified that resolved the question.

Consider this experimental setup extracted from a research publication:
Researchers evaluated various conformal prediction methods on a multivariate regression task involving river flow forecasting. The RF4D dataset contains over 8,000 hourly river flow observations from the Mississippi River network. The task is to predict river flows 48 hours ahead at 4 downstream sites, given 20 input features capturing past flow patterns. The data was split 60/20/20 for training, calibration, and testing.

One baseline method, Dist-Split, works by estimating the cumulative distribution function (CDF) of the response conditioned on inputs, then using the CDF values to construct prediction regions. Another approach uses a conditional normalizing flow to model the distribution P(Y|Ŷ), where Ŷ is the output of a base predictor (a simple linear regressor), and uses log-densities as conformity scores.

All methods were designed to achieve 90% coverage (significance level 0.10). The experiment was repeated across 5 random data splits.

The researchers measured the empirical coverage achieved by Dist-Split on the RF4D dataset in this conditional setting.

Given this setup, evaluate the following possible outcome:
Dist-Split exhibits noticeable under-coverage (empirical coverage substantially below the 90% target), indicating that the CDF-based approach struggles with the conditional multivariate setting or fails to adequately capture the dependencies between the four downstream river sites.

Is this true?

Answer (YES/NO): YES